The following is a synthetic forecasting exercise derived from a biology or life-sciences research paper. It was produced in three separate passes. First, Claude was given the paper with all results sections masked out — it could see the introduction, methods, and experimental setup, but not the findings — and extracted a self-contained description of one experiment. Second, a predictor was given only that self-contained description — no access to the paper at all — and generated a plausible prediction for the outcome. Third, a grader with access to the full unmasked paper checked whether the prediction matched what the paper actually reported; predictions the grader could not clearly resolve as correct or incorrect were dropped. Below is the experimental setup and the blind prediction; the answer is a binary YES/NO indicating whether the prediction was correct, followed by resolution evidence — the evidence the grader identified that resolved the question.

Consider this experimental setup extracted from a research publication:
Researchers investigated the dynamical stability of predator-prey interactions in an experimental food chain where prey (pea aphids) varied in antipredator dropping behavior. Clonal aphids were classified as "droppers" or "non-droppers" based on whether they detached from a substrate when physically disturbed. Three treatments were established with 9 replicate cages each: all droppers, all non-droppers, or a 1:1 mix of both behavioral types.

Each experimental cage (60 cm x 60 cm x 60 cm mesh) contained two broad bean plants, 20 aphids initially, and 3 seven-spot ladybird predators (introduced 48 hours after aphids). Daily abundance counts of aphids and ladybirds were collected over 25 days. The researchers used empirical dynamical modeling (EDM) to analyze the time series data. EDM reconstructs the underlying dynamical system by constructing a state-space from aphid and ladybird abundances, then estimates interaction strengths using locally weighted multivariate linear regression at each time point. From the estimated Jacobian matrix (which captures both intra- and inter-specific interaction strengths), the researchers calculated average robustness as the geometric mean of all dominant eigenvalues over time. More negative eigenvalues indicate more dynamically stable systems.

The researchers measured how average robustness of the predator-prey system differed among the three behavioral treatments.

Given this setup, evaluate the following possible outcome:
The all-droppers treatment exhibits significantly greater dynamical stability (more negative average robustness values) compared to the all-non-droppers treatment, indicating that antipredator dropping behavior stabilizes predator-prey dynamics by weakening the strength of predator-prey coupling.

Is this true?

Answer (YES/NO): NO